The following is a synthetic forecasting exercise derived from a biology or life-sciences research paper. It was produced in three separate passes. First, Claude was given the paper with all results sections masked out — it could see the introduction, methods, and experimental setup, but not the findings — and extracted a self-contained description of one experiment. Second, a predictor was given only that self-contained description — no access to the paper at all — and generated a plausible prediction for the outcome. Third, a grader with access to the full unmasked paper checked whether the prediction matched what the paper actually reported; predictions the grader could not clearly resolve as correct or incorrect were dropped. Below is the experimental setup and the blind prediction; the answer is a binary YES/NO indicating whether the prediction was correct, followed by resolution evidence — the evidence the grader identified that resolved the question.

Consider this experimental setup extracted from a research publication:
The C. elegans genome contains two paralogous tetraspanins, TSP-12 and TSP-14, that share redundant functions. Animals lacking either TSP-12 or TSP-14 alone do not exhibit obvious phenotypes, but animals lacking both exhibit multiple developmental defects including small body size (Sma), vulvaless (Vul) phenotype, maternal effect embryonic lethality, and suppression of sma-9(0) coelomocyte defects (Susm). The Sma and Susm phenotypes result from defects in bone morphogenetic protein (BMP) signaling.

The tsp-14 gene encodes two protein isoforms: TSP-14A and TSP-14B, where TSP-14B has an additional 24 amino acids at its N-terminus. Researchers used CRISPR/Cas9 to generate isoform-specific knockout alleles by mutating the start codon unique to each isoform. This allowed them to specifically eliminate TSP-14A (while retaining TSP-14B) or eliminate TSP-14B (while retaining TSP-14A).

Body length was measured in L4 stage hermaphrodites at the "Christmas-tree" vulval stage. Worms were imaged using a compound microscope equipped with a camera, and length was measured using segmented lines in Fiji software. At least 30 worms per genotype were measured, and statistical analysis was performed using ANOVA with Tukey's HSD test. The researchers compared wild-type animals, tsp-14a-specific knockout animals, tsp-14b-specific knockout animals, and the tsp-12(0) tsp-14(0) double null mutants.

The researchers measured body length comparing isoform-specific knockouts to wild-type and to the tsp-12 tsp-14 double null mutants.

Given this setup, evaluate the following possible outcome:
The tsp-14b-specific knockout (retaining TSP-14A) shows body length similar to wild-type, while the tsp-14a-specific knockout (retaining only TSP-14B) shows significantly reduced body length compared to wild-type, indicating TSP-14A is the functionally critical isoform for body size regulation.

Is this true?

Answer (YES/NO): YES